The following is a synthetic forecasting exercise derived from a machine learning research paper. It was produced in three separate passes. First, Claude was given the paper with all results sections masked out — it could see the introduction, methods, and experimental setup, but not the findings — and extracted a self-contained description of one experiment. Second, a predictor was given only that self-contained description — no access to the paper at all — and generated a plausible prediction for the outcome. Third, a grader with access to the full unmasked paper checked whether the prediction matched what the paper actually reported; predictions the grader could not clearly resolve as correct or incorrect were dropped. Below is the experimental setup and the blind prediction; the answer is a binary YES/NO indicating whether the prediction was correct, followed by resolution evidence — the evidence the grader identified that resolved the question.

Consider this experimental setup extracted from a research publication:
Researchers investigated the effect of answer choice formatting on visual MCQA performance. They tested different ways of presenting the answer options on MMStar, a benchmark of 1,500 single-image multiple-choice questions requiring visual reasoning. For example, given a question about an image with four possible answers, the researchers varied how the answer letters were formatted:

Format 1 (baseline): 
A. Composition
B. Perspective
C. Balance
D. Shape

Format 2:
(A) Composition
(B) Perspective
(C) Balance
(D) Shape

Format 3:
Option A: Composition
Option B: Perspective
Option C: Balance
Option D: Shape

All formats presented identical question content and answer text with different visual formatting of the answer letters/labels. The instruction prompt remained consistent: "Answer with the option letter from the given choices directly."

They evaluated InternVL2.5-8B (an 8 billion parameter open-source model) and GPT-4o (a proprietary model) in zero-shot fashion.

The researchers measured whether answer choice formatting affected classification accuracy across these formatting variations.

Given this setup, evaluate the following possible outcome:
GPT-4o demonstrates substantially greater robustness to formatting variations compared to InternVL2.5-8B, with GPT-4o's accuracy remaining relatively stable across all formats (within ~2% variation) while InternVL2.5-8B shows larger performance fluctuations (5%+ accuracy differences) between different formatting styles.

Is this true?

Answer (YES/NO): NO